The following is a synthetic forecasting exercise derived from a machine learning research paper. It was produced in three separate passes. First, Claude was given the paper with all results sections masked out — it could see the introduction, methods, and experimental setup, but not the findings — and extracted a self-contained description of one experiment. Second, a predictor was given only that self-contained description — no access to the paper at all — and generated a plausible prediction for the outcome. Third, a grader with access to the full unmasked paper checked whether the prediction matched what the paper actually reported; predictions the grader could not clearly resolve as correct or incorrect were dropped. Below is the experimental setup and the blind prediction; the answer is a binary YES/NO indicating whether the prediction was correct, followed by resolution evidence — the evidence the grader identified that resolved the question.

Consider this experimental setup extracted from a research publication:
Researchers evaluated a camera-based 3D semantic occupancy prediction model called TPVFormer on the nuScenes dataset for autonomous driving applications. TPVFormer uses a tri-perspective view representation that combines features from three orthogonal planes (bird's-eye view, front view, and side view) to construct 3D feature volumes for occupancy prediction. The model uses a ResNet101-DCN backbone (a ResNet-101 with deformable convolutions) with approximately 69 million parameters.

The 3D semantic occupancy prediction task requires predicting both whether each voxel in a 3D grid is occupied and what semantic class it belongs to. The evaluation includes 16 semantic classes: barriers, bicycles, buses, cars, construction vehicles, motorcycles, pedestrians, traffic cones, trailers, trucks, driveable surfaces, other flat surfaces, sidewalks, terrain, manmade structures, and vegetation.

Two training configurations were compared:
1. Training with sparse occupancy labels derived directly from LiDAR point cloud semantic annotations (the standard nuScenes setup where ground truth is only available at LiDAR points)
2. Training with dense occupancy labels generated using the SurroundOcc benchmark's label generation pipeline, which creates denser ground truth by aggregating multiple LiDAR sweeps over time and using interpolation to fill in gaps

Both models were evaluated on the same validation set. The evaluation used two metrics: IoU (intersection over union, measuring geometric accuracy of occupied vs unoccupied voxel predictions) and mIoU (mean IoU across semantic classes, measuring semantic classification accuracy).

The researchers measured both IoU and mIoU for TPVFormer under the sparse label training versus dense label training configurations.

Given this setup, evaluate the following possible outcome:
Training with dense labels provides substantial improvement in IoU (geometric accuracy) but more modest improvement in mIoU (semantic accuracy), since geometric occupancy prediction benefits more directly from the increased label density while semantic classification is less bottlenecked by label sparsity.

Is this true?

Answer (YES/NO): YES